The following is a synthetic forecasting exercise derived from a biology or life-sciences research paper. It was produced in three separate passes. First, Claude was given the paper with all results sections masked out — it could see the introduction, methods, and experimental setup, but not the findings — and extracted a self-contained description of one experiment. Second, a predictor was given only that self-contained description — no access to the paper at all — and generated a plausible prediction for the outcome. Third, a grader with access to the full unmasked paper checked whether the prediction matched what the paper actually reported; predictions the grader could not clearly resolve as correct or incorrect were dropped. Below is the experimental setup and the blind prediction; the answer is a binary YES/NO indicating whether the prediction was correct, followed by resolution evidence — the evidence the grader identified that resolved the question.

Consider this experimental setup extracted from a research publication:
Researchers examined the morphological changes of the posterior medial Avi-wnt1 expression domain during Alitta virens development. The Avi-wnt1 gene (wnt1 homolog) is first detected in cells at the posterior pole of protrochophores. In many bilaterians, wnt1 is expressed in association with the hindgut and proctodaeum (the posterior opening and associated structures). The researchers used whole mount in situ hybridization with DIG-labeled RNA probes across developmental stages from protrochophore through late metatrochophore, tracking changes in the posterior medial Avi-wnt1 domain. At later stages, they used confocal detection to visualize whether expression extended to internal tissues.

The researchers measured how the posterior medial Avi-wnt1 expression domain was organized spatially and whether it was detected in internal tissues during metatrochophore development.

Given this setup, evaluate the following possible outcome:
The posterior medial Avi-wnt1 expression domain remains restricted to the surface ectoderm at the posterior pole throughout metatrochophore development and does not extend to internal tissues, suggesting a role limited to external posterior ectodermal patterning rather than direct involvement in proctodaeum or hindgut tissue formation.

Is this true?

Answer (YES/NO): NO